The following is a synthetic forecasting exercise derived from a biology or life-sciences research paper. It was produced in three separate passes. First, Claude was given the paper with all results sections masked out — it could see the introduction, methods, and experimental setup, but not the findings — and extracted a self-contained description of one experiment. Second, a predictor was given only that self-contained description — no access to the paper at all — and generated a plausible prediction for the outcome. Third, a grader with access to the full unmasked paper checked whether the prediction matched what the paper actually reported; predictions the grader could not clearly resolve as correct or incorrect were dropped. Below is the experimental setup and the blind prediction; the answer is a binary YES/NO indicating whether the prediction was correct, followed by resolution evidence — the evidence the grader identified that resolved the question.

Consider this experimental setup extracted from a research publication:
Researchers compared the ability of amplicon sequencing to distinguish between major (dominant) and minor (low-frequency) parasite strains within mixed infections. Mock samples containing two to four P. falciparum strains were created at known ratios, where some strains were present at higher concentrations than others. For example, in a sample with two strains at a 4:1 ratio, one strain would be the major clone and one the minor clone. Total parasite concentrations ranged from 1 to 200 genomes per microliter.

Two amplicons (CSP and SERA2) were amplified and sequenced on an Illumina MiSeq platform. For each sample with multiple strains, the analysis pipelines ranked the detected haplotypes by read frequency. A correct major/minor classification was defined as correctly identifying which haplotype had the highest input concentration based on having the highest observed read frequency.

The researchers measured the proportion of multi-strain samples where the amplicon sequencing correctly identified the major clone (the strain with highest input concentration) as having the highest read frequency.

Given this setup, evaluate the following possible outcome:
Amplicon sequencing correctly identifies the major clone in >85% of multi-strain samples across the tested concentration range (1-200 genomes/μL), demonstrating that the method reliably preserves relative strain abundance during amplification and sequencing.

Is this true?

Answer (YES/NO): NO